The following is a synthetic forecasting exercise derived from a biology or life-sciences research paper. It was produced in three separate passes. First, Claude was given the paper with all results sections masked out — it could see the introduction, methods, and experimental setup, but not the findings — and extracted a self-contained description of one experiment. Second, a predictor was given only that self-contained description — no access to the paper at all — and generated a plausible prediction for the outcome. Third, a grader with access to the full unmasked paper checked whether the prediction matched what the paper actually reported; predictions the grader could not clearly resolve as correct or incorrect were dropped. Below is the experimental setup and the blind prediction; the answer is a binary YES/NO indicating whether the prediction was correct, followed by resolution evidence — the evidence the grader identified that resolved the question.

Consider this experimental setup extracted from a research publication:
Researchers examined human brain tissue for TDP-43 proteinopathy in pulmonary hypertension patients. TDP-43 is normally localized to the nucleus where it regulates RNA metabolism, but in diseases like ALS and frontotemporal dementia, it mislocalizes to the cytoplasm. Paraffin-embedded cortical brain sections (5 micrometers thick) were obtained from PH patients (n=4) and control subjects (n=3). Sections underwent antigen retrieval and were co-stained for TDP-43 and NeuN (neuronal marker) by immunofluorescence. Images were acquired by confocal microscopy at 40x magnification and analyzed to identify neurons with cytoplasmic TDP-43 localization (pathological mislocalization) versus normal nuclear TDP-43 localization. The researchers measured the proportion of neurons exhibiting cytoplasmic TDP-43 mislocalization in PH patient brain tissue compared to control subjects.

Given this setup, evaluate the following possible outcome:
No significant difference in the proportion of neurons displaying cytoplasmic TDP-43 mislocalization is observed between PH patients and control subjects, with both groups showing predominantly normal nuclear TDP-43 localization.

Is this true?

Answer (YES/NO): NO